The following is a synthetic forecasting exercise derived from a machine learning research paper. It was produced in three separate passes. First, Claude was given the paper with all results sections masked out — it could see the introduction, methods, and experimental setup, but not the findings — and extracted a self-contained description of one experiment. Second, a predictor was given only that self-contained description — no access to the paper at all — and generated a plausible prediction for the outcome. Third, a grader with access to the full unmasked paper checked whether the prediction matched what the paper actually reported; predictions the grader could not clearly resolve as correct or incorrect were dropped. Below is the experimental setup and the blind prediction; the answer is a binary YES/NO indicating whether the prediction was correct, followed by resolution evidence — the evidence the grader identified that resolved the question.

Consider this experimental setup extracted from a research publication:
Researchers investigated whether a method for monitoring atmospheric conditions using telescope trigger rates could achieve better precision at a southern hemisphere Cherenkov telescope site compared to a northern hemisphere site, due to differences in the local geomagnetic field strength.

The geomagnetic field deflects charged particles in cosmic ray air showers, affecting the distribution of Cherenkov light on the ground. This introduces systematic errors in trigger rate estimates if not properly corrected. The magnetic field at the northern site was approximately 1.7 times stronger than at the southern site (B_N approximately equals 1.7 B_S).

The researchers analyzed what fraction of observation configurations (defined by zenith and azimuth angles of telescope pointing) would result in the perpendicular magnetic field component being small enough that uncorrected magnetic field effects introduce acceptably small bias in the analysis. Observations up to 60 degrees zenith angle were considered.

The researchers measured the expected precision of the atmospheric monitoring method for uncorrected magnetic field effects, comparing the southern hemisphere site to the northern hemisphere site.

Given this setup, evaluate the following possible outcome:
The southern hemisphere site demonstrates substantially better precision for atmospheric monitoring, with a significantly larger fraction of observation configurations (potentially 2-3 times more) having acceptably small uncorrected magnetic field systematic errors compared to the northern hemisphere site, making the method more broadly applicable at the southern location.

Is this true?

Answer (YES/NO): NO